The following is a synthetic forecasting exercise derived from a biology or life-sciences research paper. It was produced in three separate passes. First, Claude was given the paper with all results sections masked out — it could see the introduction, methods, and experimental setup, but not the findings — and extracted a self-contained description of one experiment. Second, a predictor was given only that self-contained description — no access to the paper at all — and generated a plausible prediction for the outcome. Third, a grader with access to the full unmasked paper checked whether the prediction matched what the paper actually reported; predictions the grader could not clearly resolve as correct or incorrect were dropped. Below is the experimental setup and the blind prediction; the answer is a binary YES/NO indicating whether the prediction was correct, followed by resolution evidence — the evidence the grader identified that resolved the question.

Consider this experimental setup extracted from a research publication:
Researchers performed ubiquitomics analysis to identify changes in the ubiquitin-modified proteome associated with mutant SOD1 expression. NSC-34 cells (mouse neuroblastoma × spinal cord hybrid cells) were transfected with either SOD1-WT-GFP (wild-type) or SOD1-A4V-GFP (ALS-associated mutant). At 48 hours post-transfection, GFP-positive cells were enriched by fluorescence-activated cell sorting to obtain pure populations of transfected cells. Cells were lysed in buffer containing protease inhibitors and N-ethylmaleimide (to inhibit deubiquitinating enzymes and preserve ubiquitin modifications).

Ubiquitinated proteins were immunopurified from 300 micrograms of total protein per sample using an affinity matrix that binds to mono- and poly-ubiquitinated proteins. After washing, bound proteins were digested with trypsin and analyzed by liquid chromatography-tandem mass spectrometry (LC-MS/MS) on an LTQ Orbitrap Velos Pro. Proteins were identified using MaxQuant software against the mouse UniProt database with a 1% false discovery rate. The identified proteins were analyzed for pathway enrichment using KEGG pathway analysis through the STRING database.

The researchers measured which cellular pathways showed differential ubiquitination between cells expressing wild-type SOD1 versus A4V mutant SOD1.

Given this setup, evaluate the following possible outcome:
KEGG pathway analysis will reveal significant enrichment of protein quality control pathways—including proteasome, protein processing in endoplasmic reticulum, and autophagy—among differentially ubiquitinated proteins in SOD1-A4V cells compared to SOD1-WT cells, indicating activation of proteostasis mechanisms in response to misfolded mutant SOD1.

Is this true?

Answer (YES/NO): NO